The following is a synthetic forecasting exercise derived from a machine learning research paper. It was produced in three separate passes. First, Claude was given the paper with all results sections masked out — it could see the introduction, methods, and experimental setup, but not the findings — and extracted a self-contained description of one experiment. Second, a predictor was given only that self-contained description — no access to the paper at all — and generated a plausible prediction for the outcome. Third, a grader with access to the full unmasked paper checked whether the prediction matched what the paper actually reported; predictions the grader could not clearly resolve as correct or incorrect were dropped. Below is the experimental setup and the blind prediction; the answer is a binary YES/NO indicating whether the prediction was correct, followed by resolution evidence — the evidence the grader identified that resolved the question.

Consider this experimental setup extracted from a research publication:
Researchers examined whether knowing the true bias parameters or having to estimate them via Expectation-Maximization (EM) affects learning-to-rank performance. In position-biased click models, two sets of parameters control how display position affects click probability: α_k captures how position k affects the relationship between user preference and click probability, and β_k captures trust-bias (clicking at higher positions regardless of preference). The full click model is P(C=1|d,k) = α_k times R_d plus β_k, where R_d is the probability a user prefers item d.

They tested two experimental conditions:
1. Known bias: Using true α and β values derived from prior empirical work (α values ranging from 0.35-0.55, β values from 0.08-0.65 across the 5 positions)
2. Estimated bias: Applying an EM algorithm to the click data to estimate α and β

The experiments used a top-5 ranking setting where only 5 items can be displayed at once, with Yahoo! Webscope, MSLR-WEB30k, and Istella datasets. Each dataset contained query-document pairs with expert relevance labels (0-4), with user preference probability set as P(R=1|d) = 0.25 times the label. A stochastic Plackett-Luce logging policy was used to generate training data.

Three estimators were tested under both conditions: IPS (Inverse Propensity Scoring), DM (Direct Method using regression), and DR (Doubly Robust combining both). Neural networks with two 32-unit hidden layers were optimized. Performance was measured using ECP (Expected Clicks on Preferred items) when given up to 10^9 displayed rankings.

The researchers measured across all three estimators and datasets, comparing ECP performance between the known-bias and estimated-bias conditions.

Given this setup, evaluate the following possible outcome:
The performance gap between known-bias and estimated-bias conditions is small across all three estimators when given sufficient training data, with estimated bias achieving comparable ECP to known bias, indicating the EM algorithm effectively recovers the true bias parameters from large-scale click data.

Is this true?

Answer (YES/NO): YES